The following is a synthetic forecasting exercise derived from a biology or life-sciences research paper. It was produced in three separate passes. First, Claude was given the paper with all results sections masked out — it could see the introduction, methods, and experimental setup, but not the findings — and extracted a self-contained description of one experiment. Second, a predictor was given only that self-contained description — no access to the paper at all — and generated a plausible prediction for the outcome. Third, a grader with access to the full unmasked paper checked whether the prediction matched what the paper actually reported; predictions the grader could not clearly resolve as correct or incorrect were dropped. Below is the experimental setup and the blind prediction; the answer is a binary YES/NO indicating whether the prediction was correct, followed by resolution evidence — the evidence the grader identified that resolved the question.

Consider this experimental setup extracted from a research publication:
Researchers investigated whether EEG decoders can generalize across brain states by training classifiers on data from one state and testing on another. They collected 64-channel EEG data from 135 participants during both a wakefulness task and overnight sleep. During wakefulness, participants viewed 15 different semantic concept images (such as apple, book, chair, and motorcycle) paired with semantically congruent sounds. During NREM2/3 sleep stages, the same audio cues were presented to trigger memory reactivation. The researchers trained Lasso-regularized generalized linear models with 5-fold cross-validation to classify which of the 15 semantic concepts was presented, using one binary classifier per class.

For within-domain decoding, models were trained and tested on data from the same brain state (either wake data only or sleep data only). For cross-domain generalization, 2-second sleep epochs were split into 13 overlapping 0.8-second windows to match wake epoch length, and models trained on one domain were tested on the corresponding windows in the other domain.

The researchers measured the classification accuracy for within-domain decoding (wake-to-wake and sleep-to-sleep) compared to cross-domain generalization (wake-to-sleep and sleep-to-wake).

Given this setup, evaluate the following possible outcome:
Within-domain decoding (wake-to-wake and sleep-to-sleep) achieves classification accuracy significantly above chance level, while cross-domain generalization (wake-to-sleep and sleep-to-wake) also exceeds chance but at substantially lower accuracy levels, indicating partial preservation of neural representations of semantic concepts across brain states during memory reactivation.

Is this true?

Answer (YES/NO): NO